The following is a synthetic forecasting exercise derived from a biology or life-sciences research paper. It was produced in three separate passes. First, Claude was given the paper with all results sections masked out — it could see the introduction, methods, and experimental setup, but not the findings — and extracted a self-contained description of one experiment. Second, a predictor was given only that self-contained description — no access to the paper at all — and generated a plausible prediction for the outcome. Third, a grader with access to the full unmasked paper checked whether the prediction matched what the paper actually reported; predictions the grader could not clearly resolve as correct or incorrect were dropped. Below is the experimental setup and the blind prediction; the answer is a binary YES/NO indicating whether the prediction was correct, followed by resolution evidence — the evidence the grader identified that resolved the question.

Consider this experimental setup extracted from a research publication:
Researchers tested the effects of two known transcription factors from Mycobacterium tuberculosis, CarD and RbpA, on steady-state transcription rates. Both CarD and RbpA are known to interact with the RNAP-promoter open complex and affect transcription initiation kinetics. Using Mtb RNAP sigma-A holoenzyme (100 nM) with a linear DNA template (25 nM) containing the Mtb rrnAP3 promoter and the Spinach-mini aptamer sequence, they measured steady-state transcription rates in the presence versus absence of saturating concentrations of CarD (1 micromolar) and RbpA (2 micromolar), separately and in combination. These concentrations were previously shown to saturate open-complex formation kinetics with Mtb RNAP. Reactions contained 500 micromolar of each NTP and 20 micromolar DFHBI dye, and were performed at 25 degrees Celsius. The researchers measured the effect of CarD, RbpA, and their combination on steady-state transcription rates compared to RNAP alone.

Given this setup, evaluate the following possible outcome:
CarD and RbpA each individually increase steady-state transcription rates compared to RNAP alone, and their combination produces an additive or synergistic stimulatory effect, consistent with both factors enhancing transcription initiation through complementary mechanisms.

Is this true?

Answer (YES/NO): YES